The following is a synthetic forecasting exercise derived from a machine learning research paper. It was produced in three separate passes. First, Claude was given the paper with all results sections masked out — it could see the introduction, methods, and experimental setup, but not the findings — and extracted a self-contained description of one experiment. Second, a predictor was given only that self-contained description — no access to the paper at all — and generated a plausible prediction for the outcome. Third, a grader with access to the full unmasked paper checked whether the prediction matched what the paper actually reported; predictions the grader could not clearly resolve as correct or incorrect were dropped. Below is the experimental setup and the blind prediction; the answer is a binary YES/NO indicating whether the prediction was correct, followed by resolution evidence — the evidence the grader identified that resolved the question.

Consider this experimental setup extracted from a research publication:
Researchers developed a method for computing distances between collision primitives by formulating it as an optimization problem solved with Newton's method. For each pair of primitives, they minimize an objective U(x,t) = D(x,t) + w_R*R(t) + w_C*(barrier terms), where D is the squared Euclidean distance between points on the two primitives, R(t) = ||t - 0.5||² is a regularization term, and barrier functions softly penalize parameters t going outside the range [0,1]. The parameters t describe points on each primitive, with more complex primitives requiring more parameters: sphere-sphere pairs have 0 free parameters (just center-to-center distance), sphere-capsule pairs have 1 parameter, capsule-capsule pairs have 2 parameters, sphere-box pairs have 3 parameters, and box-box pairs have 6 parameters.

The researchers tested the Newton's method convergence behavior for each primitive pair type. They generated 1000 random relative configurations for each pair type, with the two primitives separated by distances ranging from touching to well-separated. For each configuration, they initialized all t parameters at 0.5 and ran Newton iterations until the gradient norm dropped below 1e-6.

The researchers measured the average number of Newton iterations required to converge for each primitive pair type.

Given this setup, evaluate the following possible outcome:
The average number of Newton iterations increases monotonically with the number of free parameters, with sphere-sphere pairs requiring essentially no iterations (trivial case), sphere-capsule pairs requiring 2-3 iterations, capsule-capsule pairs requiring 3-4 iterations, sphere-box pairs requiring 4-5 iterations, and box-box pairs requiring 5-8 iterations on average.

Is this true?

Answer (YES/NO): NO